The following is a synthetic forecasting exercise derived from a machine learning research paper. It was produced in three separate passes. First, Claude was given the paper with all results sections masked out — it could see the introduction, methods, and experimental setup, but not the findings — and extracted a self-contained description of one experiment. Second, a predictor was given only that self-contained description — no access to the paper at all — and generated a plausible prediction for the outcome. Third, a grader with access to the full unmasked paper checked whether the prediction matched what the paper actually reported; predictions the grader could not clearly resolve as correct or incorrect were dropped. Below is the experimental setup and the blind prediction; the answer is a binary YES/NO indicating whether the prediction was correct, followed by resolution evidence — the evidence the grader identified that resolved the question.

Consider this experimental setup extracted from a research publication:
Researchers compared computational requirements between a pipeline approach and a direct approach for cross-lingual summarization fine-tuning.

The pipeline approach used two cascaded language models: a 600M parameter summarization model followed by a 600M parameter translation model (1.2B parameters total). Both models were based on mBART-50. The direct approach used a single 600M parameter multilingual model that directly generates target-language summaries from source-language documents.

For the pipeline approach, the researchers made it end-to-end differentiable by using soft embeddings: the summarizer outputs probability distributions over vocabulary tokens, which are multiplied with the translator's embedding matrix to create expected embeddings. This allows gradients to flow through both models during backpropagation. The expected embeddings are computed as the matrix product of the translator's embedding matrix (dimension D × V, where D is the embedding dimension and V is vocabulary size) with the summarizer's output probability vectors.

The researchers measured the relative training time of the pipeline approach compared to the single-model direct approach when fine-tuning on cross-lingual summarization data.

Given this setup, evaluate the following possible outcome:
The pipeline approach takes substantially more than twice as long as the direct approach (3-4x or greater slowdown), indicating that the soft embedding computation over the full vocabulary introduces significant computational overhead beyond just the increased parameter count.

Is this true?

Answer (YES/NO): NO